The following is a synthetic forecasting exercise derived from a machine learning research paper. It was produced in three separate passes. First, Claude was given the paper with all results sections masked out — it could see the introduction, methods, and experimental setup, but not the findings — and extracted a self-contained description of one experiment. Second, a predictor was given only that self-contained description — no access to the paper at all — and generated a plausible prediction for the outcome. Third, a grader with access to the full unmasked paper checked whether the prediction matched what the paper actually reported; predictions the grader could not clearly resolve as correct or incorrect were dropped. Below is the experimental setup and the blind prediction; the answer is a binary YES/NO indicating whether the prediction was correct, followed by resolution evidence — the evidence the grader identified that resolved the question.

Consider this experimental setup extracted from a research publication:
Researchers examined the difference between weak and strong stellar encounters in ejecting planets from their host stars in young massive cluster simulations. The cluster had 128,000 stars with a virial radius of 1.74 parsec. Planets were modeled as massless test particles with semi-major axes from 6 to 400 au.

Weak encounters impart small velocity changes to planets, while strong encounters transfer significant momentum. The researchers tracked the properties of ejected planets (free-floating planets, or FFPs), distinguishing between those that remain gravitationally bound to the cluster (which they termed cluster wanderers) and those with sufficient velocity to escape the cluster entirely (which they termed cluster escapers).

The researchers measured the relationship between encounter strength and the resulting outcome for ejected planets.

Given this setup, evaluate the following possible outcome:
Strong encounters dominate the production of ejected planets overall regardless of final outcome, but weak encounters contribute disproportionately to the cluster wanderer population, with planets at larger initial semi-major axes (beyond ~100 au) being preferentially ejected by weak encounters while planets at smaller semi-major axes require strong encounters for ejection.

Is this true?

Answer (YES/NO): NO